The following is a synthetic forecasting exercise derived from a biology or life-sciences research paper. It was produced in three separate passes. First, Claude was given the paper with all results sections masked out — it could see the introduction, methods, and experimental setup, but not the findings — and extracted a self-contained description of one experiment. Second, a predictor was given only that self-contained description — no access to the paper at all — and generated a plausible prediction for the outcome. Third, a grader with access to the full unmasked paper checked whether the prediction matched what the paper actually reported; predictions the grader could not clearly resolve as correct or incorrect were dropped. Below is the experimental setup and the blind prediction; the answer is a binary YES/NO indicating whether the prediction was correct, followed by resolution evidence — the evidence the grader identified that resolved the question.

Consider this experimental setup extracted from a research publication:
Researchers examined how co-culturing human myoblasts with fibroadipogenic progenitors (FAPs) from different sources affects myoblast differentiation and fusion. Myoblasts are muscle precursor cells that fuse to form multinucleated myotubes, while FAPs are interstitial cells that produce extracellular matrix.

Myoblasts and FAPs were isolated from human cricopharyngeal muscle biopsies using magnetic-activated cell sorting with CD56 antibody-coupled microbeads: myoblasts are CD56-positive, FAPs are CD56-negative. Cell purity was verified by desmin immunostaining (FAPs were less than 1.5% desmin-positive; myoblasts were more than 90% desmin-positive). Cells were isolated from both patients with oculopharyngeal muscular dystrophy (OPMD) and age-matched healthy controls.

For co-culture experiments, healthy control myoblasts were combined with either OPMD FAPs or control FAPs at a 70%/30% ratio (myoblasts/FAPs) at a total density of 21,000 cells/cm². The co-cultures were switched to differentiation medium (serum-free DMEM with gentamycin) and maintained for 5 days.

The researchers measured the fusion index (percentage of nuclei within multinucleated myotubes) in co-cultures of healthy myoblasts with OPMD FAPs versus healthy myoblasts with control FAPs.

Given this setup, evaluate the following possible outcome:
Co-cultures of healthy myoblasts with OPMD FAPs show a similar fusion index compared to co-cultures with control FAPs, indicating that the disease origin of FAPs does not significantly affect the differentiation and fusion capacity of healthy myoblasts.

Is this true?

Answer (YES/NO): NO